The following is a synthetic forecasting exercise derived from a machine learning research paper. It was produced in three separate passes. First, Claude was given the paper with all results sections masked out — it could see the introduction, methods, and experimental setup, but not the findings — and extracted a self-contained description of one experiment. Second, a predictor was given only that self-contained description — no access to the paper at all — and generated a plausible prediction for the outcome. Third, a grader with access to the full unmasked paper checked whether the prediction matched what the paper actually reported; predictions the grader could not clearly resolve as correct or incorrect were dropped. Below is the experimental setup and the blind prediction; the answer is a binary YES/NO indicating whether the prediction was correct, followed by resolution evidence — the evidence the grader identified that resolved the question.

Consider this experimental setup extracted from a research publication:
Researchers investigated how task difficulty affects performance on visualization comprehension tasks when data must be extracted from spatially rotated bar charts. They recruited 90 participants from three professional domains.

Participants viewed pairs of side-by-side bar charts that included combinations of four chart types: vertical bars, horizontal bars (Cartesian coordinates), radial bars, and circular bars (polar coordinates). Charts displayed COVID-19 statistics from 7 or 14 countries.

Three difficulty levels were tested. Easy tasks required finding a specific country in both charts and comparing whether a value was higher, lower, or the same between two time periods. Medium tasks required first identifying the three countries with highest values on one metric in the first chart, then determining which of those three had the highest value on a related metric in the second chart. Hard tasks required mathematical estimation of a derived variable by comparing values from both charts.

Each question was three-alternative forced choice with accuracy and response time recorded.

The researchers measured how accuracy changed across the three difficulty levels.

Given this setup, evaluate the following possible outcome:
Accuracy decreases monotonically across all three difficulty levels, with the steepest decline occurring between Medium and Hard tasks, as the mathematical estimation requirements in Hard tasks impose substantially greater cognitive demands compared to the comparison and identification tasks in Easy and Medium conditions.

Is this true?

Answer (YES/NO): NO